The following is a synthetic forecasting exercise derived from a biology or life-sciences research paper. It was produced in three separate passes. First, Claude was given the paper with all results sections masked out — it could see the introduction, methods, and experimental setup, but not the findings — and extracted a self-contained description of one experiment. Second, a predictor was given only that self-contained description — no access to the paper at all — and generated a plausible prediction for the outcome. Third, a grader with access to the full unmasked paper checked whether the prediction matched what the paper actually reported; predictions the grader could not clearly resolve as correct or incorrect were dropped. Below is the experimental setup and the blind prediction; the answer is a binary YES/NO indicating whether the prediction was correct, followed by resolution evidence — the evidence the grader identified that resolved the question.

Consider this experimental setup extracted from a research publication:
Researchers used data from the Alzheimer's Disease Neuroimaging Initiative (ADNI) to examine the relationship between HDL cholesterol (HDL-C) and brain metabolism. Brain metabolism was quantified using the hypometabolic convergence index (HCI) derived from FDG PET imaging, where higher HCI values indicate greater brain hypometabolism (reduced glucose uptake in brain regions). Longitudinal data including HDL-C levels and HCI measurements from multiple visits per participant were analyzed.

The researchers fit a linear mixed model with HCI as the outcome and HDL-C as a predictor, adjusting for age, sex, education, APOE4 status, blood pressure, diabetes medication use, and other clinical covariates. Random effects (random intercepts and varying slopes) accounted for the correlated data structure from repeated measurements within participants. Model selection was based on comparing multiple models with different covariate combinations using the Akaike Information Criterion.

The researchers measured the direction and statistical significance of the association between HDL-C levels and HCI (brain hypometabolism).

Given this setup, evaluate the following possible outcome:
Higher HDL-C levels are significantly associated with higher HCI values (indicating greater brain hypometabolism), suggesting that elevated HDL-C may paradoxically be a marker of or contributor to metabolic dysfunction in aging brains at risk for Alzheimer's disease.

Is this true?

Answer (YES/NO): YES